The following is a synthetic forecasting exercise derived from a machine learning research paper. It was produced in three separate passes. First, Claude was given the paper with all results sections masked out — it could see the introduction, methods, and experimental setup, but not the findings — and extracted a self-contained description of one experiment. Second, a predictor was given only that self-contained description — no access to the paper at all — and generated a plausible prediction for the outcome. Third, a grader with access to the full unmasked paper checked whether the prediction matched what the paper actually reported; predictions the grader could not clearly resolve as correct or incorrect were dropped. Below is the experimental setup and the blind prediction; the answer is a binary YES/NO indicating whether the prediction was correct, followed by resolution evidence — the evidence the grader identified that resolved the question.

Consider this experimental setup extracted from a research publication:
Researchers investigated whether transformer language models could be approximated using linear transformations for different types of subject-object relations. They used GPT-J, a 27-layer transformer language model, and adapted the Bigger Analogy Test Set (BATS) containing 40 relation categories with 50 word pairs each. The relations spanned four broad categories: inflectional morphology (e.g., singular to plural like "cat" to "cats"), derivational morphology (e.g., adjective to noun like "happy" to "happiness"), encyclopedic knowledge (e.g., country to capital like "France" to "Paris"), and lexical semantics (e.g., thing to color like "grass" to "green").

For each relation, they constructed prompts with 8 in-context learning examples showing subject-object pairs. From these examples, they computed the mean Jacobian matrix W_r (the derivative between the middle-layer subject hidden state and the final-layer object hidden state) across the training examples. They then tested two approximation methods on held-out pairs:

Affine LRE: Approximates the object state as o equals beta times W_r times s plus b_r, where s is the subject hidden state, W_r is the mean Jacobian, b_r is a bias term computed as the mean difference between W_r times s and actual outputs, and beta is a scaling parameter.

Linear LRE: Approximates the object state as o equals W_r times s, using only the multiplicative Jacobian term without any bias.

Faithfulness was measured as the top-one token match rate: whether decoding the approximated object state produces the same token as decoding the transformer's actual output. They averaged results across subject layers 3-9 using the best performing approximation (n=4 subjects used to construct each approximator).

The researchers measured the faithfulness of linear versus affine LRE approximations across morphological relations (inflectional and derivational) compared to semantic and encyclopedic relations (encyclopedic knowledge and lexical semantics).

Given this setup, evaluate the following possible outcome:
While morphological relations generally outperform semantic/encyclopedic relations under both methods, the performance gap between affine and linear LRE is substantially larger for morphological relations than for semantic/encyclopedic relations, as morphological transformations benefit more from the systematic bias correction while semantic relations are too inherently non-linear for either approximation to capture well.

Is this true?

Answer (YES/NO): NO